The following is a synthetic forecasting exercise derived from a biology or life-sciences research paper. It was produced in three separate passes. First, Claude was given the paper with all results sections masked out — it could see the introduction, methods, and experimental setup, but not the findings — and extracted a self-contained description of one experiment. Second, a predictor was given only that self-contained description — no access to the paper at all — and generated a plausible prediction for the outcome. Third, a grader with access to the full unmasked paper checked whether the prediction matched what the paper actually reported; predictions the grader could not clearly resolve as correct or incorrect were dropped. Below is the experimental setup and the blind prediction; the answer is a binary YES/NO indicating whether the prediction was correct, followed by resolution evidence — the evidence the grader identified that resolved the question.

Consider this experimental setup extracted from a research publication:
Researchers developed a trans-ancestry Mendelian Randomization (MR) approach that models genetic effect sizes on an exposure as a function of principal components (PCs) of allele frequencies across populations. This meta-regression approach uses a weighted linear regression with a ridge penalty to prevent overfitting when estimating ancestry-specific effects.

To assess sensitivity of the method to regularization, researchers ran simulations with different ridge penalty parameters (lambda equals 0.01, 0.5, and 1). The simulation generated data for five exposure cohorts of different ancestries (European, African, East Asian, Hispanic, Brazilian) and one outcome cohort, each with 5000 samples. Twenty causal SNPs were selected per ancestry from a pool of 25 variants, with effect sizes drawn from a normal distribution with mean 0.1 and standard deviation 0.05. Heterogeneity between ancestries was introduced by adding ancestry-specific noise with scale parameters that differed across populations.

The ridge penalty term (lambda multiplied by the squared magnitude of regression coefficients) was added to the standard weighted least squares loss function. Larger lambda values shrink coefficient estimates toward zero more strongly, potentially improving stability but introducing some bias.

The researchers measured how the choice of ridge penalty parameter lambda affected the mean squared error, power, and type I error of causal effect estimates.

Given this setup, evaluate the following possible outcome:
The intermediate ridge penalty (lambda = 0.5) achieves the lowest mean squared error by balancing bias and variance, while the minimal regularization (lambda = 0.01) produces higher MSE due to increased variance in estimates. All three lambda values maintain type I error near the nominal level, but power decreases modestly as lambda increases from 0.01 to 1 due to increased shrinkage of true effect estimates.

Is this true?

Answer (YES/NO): NO